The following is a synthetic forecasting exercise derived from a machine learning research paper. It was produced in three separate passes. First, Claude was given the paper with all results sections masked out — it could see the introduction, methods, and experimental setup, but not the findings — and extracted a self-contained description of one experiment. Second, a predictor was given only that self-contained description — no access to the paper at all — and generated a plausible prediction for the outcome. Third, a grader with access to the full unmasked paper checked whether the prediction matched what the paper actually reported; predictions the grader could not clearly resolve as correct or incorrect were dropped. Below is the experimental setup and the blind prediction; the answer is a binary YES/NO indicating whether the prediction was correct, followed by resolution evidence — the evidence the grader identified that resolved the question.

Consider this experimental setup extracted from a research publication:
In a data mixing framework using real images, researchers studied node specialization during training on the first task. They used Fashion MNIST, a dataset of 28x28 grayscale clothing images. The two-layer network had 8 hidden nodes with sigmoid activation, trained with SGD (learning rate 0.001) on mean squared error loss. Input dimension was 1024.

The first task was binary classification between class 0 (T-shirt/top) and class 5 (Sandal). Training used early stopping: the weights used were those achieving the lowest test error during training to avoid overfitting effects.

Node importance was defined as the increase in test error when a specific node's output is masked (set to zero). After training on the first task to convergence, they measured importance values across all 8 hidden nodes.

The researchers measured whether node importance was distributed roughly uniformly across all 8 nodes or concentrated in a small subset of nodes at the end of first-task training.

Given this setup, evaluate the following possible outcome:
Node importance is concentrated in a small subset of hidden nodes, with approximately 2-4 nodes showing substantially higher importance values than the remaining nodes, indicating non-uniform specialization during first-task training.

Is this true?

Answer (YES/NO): NO